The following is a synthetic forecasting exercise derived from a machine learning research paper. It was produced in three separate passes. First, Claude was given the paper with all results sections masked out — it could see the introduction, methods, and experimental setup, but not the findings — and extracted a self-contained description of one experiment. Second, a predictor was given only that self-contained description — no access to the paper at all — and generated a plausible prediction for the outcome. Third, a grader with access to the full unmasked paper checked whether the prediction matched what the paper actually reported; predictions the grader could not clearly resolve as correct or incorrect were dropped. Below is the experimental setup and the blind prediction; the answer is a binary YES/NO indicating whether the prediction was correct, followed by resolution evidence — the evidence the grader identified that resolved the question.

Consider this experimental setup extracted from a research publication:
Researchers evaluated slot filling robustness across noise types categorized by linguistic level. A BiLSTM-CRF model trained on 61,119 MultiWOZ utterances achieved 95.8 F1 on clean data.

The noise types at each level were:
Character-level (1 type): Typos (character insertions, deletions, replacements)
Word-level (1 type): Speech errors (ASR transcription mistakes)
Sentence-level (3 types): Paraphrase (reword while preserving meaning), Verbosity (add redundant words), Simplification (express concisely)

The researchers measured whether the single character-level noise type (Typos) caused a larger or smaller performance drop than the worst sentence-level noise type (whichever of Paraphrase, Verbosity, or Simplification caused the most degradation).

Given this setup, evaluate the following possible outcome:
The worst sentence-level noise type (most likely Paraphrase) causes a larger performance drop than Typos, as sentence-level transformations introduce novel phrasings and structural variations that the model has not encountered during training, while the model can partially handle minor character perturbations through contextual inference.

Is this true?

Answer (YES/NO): NO